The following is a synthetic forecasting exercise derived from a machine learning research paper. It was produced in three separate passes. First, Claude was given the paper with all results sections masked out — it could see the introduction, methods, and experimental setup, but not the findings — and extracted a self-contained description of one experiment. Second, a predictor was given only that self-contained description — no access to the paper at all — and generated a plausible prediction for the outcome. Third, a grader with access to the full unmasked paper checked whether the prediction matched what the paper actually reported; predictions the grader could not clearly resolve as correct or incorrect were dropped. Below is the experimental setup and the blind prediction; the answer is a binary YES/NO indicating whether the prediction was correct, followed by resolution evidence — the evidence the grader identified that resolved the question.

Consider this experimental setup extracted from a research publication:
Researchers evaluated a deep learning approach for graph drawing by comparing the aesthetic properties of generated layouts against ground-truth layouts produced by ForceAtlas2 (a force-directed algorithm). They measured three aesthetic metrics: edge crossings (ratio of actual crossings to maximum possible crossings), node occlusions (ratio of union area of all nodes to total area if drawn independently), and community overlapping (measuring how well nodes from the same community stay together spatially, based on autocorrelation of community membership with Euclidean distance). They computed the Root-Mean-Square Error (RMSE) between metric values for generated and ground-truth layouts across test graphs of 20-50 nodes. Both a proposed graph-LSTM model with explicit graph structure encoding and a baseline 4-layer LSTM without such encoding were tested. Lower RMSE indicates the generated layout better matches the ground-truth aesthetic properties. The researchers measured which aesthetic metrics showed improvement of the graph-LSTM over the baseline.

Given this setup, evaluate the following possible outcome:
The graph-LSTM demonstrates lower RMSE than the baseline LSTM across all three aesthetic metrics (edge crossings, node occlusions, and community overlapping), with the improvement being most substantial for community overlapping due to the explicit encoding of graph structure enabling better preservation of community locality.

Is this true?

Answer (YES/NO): NO